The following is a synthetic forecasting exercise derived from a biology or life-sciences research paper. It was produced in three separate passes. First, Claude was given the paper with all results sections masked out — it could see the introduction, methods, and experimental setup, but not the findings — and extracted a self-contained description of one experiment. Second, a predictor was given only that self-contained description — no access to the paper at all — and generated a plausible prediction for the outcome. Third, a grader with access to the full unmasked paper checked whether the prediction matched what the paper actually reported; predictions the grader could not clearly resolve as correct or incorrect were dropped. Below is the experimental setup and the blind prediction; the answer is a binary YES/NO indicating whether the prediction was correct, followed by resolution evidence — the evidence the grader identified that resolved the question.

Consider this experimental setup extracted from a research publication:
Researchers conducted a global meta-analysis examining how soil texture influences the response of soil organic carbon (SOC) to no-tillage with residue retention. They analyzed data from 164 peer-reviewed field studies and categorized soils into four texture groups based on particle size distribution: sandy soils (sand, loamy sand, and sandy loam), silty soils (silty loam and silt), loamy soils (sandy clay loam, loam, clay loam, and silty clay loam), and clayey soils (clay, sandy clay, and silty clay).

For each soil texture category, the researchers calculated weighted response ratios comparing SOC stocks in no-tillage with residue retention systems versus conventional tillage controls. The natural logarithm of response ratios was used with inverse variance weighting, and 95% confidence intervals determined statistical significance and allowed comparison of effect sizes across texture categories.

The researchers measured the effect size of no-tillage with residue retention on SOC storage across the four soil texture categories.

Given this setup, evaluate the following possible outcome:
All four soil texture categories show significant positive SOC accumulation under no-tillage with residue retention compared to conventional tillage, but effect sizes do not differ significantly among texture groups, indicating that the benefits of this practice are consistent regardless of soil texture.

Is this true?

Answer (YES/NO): NO